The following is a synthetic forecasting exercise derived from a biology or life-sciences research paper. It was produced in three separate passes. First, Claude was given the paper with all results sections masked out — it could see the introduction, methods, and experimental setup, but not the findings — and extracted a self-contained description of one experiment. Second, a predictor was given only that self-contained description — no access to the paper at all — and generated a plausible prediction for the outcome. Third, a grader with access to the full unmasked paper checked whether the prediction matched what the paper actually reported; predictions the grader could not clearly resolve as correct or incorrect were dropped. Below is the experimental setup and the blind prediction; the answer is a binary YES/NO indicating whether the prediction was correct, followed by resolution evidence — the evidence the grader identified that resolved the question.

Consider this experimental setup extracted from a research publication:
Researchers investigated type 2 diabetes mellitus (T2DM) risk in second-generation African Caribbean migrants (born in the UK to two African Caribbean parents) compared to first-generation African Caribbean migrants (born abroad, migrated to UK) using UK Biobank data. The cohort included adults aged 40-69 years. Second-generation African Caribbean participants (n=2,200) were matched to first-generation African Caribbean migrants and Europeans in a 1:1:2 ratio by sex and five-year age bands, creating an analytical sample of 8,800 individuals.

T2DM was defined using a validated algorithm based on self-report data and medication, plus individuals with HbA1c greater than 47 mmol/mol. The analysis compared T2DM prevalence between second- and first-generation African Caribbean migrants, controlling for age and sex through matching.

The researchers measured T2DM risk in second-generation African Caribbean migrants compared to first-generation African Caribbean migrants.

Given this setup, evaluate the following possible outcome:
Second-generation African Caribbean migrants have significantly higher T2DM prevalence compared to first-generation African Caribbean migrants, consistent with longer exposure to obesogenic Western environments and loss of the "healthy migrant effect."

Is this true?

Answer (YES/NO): NO